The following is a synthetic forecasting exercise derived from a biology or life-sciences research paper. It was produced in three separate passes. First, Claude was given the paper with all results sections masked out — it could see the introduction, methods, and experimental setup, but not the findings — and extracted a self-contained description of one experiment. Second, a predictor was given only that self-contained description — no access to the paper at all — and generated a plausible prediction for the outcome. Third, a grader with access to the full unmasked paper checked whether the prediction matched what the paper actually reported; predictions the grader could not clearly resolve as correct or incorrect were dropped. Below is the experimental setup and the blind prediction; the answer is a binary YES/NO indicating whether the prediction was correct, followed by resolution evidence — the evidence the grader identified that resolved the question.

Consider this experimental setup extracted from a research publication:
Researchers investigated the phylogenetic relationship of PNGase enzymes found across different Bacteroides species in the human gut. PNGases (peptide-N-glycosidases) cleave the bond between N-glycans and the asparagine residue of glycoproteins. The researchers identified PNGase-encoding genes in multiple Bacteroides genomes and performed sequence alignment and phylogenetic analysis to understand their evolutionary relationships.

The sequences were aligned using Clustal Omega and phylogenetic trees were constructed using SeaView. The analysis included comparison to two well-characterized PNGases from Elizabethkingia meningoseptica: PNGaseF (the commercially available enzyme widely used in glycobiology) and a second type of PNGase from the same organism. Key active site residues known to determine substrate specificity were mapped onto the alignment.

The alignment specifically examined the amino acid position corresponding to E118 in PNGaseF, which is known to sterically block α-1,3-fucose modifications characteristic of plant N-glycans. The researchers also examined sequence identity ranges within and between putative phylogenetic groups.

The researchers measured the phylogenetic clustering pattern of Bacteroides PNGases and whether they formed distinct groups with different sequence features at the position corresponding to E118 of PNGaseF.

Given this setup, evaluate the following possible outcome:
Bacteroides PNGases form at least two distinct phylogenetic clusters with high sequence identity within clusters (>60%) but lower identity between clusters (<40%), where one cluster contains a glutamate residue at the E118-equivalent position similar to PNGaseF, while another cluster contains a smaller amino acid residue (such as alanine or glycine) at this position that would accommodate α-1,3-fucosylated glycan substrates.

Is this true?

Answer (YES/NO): NO